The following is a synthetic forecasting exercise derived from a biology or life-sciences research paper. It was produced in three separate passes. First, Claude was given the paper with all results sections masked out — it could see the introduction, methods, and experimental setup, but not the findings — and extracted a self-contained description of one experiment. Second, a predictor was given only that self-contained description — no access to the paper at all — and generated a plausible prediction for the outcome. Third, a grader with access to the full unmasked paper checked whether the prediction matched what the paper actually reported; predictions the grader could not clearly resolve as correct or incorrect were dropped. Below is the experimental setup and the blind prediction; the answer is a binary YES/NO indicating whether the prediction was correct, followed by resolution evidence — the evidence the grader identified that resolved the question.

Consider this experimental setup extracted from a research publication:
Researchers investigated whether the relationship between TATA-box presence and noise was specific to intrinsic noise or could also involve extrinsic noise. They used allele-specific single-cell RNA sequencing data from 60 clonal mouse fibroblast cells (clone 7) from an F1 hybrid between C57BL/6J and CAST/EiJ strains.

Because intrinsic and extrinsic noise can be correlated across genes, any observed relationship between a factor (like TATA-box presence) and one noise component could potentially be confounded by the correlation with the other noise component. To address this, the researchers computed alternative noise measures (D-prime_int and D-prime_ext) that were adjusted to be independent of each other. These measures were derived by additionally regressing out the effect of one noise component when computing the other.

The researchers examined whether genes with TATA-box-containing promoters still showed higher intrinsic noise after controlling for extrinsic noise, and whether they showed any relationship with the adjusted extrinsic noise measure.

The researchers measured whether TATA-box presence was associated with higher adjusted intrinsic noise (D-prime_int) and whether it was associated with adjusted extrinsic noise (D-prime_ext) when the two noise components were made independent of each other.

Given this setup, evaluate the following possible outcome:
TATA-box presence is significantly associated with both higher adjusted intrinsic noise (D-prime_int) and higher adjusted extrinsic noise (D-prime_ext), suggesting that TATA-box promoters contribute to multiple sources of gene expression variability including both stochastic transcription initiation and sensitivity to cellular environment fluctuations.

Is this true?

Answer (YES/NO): YES